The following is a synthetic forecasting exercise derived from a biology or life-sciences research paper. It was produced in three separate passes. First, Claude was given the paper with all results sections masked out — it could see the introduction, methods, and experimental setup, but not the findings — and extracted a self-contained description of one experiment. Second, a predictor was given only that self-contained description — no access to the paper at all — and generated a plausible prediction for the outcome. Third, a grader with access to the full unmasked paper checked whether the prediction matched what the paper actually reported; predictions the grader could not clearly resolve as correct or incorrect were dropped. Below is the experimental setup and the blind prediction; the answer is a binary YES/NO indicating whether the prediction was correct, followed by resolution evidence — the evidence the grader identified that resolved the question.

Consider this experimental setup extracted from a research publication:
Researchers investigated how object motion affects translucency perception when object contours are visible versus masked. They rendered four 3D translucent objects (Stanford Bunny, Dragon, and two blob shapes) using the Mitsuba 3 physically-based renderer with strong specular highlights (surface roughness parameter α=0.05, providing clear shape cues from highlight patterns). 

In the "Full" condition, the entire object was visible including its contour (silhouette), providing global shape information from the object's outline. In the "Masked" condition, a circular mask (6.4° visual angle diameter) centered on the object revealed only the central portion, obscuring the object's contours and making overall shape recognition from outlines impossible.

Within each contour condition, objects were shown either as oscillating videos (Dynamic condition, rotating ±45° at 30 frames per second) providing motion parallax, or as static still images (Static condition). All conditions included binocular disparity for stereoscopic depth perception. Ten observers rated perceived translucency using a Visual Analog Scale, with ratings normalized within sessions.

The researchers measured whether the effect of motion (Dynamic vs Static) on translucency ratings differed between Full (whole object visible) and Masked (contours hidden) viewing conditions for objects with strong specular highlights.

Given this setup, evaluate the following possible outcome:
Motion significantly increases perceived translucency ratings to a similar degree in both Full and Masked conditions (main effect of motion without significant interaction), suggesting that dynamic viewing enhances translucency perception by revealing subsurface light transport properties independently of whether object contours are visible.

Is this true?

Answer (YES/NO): NO